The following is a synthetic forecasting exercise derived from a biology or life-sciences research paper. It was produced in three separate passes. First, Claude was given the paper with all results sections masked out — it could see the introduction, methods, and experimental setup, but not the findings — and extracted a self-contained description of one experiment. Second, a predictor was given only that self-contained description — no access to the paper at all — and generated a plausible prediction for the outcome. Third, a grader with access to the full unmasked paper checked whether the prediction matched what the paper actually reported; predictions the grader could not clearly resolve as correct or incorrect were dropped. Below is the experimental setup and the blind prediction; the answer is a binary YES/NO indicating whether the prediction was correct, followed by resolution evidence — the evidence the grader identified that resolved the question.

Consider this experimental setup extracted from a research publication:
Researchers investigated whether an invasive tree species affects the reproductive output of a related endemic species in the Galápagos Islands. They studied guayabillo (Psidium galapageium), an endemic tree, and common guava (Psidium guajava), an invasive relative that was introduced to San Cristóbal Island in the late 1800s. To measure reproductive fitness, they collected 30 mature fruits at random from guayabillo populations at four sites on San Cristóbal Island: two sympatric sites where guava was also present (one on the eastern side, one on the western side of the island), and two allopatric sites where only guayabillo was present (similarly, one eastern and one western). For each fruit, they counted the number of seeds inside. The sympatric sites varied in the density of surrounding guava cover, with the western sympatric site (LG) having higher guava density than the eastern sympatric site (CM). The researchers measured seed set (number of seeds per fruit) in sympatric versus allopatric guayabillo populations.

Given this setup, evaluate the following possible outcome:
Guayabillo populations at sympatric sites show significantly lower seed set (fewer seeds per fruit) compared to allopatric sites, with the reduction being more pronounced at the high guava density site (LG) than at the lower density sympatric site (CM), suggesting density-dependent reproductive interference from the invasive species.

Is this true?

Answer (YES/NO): YES